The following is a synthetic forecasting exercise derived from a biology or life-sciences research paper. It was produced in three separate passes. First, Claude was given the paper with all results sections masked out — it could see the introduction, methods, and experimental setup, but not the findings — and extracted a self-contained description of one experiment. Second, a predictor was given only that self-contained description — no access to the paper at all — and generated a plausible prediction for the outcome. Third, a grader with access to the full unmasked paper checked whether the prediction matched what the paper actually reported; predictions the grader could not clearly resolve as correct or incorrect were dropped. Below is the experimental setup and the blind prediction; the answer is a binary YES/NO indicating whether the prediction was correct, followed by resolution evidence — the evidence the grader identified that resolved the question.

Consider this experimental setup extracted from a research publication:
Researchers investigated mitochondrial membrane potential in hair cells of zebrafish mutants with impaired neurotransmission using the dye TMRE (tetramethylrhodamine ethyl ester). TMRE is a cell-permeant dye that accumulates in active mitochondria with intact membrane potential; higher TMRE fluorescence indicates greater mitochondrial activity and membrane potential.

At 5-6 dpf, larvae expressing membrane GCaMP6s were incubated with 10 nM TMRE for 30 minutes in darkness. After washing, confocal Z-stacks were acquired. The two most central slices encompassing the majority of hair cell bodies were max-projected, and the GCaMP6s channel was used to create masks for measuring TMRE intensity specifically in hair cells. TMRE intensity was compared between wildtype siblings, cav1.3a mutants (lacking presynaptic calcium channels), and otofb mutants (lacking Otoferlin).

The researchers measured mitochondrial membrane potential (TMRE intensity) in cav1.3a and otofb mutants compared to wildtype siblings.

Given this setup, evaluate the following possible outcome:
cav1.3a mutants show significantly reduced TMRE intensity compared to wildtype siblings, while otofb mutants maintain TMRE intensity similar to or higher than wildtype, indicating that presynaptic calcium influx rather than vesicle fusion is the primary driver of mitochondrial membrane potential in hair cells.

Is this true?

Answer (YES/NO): NO